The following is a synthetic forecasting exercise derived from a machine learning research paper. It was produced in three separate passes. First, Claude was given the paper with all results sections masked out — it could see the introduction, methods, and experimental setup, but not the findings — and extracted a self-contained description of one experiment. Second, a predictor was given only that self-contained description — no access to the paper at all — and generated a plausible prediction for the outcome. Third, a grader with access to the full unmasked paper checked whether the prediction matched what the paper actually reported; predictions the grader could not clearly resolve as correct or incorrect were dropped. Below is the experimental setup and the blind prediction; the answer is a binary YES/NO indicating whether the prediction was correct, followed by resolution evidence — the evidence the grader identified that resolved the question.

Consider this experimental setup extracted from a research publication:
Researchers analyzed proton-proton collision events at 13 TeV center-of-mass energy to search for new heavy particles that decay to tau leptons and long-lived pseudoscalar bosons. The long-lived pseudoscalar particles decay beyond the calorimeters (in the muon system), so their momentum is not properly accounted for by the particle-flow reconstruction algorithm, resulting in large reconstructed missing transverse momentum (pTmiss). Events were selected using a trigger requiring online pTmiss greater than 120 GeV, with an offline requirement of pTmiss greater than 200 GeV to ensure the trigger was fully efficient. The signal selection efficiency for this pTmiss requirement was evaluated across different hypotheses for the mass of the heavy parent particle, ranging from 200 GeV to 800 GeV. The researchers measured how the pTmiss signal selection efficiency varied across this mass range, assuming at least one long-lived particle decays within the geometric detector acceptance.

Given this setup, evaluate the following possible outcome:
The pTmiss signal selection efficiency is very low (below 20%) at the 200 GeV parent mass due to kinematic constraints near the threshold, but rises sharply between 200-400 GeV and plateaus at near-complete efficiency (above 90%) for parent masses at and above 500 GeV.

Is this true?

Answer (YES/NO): NO